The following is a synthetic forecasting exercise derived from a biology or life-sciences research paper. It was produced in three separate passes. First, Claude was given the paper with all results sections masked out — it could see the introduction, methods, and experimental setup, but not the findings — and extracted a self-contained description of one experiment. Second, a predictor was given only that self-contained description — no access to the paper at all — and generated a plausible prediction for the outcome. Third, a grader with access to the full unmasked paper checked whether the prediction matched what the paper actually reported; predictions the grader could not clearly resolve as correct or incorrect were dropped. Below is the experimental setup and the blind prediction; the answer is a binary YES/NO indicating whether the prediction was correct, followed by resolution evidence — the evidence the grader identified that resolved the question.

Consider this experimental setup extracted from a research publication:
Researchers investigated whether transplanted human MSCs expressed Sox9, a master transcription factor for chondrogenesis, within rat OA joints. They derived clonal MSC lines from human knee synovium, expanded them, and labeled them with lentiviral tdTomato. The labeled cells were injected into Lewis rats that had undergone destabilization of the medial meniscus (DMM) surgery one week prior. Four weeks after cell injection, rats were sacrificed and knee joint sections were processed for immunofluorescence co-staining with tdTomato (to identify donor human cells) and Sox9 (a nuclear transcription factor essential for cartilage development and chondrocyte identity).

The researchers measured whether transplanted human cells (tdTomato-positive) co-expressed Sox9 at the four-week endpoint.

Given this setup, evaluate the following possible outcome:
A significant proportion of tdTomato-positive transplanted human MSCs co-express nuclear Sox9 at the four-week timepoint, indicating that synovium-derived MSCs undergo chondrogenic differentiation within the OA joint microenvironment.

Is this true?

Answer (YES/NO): YES